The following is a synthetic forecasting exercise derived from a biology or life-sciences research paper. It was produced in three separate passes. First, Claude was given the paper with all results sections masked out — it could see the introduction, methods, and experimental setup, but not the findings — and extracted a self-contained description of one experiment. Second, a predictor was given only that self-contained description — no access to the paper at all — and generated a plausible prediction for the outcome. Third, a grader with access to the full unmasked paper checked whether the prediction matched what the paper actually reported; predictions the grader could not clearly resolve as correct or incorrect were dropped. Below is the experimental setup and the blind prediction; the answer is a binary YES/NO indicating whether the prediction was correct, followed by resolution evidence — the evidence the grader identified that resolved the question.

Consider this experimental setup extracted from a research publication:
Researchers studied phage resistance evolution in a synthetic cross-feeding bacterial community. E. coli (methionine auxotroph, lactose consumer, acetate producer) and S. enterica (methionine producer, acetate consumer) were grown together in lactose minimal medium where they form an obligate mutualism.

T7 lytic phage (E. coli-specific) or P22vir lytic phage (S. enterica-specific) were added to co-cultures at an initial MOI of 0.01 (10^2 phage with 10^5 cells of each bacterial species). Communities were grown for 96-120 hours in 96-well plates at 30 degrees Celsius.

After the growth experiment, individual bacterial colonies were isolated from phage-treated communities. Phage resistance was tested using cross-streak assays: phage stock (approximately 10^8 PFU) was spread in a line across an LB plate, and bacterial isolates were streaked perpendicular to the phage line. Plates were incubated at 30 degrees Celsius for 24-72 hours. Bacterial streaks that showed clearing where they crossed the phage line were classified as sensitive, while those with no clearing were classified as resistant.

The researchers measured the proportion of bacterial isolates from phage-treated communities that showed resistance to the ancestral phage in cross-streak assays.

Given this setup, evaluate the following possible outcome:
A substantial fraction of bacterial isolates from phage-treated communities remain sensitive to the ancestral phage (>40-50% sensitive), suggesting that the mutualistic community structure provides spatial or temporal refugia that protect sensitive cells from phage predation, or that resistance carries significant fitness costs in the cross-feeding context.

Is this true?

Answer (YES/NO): NO